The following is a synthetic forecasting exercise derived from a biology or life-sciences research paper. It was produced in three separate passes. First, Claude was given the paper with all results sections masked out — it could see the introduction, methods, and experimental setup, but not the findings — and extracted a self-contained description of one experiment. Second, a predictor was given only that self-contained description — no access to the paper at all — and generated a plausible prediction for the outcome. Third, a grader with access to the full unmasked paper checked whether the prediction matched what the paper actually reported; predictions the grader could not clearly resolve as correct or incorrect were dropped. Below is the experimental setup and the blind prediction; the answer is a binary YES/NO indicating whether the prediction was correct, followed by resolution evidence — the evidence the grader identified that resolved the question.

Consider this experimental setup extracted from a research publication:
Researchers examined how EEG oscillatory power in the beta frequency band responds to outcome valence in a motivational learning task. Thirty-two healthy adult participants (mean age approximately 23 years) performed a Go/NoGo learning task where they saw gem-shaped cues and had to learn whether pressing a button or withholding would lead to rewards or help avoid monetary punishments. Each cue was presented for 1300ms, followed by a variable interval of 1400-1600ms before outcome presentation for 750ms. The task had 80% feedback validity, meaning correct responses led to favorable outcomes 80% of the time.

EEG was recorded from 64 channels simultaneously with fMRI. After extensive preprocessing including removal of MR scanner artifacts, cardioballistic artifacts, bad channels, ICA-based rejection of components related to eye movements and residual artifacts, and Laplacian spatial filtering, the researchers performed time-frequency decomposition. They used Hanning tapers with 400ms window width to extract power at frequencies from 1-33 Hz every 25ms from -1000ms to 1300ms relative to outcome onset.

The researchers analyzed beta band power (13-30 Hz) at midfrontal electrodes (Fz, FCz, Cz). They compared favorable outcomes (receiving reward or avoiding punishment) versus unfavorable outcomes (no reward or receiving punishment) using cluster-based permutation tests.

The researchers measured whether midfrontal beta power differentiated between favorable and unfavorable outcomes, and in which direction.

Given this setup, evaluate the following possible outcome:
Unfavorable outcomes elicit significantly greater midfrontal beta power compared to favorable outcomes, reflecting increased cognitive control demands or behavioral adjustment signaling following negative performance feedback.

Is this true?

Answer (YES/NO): NO